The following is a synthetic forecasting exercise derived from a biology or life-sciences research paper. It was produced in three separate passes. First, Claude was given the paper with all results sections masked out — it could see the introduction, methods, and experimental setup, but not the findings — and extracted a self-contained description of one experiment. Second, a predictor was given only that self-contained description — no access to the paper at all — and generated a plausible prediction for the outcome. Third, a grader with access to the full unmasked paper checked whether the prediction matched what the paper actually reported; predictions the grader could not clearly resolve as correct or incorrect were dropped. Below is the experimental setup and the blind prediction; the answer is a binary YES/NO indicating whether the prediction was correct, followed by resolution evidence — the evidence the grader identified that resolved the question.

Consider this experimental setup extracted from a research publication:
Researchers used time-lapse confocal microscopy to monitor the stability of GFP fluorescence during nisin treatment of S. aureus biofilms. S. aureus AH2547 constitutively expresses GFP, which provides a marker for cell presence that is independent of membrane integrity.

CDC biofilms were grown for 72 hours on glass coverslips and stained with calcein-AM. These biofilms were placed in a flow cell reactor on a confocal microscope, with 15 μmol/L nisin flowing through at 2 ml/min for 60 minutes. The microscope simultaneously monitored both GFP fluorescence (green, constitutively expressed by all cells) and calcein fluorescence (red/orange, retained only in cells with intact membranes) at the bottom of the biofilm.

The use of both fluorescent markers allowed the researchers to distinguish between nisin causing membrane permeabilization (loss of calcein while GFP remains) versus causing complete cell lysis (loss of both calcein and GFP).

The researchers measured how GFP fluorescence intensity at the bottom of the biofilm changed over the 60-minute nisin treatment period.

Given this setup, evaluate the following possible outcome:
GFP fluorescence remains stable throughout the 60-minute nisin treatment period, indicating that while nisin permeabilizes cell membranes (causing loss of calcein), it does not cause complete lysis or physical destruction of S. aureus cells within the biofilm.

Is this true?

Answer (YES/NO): YES